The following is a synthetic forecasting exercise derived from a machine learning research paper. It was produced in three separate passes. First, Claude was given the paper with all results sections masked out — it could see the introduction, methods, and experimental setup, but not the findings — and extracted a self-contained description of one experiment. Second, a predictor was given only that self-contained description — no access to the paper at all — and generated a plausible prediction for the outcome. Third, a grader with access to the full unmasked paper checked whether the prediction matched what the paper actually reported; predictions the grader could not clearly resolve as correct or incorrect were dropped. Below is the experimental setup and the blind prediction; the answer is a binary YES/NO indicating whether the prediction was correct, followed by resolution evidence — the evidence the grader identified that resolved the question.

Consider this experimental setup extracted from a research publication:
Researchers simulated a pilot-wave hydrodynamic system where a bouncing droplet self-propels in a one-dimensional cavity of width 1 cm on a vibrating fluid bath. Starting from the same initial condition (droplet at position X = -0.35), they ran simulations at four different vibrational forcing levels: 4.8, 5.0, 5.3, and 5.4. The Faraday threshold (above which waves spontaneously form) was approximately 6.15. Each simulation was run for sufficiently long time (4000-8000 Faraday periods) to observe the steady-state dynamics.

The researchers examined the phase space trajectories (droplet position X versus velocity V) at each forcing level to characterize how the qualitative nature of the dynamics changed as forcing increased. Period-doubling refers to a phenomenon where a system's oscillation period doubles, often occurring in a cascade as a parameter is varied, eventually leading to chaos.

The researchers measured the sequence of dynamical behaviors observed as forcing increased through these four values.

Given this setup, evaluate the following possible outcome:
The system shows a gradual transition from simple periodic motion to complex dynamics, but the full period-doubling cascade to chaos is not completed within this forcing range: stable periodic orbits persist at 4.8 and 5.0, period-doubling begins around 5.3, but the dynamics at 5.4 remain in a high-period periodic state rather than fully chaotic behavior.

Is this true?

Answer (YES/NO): NO